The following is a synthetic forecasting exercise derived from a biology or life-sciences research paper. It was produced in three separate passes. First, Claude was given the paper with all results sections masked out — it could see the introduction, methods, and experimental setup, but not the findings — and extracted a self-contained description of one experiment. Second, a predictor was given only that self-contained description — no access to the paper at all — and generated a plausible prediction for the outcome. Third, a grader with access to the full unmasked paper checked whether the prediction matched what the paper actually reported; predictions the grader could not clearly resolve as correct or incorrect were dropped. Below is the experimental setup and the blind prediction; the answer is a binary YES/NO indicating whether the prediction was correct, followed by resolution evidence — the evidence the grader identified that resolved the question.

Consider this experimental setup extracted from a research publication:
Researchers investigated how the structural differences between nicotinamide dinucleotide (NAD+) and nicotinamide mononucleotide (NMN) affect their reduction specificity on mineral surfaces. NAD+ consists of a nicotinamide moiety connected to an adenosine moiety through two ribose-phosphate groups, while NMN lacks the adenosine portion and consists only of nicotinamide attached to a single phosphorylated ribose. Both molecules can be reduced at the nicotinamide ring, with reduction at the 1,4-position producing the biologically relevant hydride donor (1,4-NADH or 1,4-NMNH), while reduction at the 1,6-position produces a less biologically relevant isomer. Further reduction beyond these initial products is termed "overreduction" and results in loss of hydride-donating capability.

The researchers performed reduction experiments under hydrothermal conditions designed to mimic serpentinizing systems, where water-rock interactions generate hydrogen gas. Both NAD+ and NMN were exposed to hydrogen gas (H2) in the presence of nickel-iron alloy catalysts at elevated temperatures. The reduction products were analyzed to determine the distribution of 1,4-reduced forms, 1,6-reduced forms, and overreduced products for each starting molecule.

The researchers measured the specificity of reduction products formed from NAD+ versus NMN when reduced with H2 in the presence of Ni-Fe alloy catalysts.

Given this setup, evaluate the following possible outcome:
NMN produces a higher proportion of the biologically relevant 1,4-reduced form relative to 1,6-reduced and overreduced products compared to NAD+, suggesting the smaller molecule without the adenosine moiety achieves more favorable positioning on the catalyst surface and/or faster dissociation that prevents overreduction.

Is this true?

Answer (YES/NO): NO